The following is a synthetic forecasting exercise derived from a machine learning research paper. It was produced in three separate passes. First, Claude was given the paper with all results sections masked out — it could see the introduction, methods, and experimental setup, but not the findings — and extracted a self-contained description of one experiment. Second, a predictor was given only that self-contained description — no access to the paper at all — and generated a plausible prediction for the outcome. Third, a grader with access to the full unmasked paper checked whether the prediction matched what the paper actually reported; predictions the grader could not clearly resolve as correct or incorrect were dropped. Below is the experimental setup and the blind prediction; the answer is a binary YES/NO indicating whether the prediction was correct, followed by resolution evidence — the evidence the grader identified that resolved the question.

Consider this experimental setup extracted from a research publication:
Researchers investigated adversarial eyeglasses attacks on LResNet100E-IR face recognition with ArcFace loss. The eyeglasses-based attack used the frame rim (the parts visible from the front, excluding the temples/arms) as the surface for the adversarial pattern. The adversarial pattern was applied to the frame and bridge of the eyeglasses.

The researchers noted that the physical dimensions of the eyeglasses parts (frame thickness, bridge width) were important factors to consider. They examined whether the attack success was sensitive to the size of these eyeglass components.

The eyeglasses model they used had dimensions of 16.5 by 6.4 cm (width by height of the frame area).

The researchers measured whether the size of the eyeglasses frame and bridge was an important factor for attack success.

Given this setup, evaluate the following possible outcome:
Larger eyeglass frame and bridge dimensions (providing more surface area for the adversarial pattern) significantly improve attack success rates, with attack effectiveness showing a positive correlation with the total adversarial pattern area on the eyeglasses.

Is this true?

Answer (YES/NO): YES